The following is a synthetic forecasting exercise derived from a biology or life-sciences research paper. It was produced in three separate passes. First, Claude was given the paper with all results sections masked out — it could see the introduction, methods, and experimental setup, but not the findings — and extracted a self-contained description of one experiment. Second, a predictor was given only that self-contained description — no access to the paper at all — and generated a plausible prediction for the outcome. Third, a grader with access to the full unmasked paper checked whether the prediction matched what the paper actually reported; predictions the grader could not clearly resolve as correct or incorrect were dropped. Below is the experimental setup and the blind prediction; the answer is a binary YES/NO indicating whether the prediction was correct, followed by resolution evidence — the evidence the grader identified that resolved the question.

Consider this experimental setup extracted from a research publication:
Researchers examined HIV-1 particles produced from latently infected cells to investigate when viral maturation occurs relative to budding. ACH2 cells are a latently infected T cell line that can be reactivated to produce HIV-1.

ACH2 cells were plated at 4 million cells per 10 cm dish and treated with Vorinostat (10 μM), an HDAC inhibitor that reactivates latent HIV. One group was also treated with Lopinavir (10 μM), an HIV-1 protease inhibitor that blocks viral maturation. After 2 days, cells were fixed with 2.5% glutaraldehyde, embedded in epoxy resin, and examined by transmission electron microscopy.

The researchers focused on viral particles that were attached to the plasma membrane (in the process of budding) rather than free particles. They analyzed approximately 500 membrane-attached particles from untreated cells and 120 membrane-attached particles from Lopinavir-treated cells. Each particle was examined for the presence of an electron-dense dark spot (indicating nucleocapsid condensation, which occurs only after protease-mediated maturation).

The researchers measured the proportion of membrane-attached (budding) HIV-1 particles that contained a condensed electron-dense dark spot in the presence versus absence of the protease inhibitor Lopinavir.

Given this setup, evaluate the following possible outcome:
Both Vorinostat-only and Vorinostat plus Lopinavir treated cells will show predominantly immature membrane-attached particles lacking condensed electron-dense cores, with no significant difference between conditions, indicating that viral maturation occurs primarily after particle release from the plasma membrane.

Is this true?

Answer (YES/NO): NO